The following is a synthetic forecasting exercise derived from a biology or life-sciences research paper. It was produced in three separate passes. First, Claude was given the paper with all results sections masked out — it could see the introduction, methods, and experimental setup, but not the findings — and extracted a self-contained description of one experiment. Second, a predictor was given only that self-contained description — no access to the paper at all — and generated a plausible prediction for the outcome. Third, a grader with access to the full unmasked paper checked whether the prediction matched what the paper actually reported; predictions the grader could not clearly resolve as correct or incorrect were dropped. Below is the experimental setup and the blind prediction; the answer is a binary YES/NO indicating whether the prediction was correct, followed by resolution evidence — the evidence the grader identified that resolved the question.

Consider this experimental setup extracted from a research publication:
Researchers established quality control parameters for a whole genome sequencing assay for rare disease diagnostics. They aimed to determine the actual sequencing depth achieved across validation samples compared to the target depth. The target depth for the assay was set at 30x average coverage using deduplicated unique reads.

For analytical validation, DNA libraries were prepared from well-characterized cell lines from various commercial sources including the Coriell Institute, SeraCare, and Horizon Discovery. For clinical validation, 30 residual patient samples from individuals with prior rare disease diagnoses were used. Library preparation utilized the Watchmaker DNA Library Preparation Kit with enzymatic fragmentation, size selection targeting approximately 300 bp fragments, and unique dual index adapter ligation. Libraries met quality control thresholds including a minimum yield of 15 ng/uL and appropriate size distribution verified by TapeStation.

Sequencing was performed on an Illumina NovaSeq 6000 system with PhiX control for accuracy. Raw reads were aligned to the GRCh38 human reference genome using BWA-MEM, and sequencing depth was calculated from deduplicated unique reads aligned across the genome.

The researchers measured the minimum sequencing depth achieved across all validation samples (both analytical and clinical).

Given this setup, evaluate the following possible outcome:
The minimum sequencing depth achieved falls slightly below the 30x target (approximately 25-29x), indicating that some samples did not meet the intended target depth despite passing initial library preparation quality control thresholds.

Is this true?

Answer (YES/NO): NO